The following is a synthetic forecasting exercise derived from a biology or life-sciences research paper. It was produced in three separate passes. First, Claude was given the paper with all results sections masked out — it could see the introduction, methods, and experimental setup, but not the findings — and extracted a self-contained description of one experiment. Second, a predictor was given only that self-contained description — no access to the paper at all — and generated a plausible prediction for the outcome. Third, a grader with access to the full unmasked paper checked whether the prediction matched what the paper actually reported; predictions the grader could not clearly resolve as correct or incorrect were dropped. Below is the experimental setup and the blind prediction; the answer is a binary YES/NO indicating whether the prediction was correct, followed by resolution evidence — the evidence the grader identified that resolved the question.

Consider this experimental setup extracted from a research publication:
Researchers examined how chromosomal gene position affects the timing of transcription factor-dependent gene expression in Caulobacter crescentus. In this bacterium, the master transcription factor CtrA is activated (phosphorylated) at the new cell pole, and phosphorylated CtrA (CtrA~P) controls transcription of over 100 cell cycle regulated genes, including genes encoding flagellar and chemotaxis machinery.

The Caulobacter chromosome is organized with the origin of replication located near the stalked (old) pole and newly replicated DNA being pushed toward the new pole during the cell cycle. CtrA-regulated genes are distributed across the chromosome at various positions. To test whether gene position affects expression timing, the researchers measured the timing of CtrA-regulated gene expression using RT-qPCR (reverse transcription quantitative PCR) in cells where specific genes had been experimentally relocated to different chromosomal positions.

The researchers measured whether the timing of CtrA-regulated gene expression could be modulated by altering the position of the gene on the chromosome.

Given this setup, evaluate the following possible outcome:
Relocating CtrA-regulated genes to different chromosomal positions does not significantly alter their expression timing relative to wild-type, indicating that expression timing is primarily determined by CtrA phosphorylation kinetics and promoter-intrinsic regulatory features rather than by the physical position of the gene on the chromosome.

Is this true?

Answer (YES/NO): NO